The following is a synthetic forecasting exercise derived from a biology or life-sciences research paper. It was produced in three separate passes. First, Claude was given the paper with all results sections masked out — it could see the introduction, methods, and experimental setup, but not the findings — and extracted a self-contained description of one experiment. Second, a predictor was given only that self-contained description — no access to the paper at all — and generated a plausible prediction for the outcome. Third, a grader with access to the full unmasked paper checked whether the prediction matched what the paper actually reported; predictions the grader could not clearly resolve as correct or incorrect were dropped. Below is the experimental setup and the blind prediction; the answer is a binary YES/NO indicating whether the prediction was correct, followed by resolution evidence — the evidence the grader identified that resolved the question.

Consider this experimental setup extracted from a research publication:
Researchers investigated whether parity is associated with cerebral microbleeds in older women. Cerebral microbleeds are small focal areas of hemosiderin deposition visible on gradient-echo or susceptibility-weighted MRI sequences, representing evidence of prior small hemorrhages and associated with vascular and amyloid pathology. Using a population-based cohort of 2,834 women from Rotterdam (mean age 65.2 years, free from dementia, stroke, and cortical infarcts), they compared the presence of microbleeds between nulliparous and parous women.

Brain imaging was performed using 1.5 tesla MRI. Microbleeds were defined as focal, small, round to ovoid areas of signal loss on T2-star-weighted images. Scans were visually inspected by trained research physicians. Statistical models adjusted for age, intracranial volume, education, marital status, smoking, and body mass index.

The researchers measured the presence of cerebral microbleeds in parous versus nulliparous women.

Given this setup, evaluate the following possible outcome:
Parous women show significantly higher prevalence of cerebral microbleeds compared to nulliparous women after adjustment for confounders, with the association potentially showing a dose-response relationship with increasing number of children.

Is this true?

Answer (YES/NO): NO